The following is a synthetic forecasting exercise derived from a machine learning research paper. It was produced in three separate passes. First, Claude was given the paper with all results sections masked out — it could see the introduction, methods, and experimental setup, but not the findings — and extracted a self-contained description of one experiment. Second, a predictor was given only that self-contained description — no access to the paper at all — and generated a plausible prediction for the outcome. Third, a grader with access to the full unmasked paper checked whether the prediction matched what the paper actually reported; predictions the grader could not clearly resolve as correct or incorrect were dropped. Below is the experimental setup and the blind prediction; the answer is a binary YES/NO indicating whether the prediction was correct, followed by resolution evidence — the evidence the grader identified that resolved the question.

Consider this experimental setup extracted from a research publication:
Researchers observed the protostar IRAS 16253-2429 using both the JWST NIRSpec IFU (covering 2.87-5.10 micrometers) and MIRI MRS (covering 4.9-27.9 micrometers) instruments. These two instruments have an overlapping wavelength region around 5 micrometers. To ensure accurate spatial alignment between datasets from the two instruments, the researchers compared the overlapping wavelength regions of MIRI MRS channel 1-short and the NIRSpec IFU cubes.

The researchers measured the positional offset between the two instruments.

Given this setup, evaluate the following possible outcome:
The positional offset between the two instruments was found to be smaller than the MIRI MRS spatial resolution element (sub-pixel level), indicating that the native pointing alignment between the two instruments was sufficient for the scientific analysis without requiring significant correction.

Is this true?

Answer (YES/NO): NO